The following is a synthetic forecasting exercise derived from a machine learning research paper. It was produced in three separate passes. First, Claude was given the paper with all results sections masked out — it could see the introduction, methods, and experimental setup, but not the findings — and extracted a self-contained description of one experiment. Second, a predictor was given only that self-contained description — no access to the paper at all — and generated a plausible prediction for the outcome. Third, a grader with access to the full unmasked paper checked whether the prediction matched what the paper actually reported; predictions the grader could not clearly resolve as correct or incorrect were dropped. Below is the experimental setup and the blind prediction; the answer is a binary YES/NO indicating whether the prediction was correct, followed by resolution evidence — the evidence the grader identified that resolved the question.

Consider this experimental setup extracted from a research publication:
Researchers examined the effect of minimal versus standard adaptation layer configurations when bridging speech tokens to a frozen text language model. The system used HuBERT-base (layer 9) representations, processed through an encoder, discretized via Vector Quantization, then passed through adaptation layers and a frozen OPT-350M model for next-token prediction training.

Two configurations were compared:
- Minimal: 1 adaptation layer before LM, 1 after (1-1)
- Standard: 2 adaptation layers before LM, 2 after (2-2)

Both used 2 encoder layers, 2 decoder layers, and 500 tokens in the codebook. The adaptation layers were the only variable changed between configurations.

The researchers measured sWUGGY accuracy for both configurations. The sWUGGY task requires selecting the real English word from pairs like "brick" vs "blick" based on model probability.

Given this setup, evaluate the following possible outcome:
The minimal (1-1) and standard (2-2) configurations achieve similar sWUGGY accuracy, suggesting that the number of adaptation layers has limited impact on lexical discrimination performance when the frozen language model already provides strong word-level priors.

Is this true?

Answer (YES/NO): NO